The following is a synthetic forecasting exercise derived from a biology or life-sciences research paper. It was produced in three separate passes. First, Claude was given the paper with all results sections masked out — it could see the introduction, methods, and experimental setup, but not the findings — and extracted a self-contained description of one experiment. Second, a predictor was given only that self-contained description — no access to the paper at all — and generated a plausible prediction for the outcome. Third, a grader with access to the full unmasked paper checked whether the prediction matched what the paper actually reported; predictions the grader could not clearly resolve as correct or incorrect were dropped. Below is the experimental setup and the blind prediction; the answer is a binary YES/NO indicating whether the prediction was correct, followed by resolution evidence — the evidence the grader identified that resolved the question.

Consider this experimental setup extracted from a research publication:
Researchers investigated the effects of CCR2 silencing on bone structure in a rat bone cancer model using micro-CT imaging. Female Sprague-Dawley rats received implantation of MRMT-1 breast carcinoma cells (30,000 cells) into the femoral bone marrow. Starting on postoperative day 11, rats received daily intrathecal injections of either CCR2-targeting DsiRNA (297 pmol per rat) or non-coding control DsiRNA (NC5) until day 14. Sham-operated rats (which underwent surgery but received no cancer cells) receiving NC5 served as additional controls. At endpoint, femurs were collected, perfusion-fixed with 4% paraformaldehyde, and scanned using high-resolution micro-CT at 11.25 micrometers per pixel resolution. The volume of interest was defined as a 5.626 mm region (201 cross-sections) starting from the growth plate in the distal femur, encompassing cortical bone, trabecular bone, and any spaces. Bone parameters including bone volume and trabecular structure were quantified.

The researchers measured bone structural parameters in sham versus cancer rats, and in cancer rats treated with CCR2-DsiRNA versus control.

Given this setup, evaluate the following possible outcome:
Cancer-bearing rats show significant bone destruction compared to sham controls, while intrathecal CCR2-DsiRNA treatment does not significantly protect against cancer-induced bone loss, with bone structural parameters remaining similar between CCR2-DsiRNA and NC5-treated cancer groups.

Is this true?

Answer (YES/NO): NO